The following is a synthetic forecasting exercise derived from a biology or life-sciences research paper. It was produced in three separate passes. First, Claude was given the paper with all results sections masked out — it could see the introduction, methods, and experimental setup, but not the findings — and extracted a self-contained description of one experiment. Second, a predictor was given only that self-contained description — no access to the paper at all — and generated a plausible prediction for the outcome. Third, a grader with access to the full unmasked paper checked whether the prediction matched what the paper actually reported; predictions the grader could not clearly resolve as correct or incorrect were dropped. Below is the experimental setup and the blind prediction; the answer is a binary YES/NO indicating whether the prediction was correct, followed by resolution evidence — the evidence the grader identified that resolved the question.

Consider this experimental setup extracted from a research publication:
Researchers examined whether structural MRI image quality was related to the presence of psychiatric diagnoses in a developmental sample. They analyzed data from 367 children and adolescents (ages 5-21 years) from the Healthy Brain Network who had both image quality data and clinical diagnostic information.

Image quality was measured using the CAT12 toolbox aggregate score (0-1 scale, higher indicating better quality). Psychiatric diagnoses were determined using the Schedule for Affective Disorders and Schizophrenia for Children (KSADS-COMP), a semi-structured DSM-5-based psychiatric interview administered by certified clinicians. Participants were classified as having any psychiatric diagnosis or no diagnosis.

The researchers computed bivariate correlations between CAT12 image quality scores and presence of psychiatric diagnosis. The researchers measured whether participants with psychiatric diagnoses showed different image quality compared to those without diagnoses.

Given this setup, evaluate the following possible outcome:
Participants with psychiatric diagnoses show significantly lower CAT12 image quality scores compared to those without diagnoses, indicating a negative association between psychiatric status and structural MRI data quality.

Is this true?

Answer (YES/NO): NO